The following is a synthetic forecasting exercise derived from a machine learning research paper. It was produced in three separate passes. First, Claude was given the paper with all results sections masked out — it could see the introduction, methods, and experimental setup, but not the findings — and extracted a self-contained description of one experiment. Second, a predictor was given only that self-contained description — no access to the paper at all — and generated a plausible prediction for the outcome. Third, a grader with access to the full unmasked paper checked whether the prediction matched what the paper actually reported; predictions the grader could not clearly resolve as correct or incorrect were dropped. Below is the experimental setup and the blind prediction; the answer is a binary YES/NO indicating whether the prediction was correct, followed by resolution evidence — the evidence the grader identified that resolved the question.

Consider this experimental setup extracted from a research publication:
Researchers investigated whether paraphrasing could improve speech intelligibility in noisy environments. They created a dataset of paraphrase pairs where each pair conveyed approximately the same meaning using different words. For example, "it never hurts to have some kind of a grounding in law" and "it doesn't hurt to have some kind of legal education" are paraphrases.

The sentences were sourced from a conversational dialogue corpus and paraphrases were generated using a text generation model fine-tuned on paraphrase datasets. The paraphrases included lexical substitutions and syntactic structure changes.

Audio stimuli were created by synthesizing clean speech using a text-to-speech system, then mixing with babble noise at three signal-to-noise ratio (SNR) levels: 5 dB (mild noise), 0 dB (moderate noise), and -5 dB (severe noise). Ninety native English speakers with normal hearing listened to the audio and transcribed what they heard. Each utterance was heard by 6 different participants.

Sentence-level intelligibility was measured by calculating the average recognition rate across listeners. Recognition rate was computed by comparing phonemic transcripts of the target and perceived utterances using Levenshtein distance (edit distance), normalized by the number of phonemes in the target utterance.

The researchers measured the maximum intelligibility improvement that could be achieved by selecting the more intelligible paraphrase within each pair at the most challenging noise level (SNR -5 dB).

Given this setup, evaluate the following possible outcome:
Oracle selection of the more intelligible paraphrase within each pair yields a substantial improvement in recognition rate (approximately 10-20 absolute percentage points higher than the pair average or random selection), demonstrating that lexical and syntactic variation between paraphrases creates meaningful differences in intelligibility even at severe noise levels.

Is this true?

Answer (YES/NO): YES